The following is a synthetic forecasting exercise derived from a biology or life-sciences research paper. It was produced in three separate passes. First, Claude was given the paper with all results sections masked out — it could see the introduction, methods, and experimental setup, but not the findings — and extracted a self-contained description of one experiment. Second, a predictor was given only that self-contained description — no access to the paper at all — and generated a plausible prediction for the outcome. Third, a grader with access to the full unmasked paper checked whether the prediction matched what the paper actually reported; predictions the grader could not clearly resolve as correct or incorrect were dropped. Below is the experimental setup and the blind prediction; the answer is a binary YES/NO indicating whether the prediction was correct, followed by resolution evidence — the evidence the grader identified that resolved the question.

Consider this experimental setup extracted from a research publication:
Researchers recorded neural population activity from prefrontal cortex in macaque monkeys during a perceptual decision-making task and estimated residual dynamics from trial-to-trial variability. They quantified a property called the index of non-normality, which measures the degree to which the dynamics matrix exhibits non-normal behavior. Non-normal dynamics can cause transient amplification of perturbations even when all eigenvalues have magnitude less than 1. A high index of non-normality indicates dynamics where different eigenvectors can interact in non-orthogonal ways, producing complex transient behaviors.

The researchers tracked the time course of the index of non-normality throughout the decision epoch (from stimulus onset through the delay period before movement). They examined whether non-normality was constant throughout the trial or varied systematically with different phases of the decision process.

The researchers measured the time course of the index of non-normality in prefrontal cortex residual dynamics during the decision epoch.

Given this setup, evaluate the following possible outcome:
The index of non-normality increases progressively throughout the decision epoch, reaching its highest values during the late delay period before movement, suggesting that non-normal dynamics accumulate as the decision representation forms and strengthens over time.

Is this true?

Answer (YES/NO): NO